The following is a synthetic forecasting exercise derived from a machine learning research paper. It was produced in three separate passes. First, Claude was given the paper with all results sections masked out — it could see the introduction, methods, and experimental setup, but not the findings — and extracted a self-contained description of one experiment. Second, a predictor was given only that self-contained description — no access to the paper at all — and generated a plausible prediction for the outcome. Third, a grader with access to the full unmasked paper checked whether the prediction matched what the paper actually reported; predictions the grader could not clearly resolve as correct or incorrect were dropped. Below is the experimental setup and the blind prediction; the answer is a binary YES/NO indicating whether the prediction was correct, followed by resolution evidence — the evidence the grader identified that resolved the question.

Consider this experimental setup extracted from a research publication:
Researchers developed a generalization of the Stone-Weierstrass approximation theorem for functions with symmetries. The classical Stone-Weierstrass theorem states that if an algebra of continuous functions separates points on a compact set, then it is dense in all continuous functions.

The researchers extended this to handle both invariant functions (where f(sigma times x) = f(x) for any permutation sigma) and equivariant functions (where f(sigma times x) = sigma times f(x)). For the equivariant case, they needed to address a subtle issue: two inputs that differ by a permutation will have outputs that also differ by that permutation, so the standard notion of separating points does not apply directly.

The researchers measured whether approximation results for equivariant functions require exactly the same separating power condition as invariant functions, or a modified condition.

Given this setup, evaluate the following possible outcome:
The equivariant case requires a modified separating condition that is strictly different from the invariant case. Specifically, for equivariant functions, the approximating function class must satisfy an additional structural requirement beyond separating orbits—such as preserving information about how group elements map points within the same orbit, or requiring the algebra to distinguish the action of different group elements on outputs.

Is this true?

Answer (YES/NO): YES